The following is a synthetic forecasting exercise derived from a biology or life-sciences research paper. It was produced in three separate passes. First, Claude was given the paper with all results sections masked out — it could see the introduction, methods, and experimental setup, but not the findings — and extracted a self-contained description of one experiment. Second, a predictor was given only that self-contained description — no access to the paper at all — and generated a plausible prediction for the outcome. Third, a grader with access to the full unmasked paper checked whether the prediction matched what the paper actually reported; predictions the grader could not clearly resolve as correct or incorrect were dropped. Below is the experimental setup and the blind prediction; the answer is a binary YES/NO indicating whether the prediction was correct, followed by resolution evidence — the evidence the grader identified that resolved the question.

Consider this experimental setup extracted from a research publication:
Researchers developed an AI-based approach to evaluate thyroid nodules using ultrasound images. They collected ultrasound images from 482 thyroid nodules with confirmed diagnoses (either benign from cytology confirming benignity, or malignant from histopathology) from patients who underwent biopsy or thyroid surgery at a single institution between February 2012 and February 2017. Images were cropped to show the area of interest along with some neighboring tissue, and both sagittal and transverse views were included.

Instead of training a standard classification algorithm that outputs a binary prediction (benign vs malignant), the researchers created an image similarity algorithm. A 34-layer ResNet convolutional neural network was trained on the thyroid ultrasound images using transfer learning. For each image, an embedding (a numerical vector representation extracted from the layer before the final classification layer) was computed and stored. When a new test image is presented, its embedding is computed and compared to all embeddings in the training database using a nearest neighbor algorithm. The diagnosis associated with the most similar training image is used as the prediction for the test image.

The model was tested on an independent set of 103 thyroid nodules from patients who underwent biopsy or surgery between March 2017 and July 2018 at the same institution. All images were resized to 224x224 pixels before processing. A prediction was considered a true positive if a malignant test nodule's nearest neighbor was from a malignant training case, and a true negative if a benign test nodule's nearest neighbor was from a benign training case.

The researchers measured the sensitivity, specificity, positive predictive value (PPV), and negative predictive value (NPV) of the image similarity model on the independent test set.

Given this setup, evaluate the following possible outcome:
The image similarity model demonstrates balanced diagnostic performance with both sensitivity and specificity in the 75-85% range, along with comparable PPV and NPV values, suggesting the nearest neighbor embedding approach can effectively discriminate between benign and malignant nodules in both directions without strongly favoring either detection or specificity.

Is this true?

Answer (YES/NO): NO